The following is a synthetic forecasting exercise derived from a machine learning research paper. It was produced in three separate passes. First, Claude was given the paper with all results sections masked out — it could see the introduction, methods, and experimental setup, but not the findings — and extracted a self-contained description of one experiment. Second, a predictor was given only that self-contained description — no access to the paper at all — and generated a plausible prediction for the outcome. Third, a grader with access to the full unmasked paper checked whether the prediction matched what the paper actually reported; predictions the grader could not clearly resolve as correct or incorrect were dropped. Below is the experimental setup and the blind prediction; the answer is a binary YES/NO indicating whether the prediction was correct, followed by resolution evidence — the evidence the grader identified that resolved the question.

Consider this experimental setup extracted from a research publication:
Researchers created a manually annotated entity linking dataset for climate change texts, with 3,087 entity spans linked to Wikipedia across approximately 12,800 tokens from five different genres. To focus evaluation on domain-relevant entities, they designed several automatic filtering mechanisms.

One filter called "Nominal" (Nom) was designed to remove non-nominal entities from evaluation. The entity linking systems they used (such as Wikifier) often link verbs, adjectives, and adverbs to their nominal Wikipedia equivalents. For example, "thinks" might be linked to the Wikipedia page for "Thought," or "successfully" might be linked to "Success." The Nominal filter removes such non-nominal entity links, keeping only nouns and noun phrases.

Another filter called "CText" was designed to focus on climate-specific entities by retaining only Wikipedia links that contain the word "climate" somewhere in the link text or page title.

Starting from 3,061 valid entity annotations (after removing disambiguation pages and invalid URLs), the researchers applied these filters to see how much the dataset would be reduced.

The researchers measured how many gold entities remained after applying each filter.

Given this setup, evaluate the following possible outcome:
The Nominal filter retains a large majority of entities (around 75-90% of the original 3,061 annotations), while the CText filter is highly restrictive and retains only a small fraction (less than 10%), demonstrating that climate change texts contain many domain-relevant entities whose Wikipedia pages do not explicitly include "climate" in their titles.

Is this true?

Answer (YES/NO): NO